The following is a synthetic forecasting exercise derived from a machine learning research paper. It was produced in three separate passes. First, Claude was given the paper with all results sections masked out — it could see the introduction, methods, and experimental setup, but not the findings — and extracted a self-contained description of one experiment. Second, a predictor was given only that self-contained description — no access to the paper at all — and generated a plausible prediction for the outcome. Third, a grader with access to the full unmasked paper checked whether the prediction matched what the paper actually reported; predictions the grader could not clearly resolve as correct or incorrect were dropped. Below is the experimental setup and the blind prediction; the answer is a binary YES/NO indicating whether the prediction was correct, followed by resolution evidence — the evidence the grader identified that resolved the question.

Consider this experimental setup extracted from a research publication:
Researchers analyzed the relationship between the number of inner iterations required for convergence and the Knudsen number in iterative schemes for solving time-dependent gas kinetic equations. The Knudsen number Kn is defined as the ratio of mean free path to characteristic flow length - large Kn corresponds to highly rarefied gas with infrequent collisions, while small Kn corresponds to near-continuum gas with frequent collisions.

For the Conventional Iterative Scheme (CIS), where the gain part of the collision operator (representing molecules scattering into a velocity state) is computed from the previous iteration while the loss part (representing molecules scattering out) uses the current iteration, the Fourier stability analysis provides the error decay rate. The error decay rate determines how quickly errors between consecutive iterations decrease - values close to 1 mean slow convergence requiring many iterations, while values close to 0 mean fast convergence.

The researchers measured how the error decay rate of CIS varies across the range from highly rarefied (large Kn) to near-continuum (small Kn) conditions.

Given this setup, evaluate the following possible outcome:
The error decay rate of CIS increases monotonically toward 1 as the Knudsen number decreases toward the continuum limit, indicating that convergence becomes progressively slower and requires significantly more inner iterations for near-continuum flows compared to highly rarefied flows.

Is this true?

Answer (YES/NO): YES